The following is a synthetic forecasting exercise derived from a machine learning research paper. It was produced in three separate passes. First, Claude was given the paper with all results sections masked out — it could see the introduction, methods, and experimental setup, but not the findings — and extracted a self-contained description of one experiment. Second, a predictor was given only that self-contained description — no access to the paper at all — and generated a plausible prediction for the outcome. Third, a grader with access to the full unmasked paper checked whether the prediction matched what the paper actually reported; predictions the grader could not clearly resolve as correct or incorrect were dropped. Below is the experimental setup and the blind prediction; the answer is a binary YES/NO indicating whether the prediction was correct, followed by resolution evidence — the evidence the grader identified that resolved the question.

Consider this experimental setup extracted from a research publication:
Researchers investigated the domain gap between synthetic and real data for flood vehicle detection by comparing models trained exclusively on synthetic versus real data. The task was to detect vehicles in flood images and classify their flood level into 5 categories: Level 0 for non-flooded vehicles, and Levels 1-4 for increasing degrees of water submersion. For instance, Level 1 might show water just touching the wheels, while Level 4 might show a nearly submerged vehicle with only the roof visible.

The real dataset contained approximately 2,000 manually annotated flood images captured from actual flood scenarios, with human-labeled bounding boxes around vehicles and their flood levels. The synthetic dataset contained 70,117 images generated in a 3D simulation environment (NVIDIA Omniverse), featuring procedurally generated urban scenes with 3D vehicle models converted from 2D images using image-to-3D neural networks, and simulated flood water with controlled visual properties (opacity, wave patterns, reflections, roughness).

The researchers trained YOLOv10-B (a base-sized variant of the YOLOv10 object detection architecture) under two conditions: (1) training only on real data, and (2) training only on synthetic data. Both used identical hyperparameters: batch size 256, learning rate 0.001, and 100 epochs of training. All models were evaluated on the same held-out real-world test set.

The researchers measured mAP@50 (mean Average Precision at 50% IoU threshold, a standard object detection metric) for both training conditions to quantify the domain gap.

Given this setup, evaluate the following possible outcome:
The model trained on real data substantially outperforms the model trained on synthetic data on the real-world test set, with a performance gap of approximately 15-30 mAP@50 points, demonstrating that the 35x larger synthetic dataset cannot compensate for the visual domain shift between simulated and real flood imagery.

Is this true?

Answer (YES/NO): NO